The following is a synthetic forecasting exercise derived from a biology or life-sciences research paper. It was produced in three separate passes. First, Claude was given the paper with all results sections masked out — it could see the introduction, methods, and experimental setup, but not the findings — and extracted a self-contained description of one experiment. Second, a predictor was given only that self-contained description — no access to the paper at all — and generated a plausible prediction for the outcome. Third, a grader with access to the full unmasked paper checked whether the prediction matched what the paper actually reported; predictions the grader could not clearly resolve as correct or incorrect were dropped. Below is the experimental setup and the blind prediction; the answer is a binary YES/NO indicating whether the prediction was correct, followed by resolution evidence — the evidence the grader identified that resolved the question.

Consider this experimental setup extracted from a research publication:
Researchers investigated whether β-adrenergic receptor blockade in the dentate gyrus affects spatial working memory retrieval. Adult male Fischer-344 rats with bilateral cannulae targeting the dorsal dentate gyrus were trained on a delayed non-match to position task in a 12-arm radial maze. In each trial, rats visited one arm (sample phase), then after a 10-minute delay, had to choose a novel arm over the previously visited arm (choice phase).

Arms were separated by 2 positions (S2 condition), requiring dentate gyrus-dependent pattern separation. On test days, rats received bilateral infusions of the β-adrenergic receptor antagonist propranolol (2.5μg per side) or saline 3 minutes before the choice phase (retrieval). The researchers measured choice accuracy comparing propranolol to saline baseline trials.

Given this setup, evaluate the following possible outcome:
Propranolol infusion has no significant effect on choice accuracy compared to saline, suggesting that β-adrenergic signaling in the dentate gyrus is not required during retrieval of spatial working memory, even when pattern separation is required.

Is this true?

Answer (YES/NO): YES